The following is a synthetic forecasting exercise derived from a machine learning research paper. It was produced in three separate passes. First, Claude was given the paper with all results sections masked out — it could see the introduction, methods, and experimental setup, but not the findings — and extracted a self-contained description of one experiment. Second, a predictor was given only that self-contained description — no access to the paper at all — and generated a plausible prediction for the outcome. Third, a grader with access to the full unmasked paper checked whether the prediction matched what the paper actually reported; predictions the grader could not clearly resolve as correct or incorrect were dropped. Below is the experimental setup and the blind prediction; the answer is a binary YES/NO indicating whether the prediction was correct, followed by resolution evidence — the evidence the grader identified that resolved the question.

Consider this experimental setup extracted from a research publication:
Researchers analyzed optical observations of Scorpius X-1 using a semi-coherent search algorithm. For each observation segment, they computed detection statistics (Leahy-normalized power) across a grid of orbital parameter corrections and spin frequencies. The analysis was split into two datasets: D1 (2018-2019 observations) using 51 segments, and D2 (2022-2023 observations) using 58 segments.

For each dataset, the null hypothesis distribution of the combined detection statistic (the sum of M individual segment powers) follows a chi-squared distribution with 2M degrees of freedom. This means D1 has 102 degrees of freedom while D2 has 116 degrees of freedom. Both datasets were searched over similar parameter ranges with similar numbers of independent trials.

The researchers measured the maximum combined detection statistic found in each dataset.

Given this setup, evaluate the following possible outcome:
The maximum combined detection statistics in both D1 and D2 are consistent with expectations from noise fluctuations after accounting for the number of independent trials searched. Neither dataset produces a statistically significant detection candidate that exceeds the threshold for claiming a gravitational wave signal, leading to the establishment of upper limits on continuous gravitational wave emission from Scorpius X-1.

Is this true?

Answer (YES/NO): NO